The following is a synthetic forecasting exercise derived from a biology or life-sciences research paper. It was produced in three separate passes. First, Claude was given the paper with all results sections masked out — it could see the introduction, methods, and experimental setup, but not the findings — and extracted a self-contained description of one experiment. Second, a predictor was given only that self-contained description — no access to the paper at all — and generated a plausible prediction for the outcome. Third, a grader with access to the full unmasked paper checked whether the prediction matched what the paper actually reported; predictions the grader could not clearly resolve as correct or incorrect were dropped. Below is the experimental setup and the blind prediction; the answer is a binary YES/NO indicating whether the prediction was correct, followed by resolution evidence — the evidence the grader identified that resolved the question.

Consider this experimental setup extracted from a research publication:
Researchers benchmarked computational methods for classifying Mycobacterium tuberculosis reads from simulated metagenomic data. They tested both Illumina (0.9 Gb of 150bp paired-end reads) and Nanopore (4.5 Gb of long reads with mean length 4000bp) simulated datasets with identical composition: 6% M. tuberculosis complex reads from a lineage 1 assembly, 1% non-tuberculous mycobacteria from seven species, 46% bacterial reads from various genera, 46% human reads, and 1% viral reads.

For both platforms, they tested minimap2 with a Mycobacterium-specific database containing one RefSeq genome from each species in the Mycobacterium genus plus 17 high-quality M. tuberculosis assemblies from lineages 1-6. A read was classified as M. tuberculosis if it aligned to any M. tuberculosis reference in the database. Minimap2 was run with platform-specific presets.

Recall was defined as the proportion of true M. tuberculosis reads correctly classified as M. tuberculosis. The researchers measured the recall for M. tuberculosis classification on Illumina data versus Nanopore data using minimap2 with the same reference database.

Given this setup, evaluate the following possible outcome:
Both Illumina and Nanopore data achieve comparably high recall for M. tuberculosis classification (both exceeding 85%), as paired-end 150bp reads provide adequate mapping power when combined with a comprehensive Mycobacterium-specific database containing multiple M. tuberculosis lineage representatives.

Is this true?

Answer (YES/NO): YES